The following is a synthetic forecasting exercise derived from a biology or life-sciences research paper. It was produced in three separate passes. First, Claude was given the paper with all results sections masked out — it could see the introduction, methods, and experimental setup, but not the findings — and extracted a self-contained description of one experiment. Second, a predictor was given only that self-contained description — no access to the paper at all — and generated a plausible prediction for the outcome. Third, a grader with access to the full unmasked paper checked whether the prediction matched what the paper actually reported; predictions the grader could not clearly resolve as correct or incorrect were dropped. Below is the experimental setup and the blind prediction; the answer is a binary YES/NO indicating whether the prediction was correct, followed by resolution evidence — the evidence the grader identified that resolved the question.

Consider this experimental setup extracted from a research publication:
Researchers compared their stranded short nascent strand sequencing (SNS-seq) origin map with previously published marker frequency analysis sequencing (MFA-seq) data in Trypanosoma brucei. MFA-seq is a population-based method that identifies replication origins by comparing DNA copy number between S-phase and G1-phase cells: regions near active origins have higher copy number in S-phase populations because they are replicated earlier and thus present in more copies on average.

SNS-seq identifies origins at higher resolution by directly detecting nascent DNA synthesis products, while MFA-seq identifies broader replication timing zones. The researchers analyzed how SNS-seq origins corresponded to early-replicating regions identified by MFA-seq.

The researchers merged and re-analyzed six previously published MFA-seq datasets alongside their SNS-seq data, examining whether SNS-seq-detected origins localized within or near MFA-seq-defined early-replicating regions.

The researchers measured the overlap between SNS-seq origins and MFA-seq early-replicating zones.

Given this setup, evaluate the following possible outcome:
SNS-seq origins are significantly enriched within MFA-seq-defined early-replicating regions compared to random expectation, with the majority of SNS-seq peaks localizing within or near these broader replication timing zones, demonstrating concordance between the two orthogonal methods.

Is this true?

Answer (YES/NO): NO